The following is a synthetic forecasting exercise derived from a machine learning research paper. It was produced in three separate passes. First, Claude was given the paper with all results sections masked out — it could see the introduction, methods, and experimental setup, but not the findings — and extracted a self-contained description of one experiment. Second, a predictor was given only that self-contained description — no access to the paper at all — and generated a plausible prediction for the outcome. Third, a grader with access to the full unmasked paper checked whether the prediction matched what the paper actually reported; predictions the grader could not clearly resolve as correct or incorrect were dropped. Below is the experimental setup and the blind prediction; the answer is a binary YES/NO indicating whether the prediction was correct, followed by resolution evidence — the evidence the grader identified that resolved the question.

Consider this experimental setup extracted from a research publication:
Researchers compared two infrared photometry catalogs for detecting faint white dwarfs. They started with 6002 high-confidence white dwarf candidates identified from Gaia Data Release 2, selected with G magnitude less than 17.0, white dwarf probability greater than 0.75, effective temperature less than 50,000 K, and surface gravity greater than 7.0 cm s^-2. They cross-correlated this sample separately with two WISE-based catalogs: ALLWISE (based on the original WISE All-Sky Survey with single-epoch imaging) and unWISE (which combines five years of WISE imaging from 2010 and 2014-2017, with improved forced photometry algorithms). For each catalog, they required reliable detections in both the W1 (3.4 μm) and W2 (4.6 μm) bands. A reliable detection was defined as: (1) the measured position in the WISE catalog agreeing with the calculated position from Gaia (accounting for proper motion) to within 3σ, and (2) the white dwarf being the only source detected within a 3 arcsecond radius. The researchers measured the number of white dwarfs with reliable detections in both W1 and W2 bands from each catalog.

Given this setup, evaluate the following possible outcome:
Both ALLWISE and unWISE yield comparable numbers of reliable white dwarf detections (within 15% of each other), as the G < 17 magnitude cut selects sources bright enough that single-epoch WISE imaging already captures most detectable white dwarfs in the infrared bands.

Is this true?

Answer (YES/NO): NO